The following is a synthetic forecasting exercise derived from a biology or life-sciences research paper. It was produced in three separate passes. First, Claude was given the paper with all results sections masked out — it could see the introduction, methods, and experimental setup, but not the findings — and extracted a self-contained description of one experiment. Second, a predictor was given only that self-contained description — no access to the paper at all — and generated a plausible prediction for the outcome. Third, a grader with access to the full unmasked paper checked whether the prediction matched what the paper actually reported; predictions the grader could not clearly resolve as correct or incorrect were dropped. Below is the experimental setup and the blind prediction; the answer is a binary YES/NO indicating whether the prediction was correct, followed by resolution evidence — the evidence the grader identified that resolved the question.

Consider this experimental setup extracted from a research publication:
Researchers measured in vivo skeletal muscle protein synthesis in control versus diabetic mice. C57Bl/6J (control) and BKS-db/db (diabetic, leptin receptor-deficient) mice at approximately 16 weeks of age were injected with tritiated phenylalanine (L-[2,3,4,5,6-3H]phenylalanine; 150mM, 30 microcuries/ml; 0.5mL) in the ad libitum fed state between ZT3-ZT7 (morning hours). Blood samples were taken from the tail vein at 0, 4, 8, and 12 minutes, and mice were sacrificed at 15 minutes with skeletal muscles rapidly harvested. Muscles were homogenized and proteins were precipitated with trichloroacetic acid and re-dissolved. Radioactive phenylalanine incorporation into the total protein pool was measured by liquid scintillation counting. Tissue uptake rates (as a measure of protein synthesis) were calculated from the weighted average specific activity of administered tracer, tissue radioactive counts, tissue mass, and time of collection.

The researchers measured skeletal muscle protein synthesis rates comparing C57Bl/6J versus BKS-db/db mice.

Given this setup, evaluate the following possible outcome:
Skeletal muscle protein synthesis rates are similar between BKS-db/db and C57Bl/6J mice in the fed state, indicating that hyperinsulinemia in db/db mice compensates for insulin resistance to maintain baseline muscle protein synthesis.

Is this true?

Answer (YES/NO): NO